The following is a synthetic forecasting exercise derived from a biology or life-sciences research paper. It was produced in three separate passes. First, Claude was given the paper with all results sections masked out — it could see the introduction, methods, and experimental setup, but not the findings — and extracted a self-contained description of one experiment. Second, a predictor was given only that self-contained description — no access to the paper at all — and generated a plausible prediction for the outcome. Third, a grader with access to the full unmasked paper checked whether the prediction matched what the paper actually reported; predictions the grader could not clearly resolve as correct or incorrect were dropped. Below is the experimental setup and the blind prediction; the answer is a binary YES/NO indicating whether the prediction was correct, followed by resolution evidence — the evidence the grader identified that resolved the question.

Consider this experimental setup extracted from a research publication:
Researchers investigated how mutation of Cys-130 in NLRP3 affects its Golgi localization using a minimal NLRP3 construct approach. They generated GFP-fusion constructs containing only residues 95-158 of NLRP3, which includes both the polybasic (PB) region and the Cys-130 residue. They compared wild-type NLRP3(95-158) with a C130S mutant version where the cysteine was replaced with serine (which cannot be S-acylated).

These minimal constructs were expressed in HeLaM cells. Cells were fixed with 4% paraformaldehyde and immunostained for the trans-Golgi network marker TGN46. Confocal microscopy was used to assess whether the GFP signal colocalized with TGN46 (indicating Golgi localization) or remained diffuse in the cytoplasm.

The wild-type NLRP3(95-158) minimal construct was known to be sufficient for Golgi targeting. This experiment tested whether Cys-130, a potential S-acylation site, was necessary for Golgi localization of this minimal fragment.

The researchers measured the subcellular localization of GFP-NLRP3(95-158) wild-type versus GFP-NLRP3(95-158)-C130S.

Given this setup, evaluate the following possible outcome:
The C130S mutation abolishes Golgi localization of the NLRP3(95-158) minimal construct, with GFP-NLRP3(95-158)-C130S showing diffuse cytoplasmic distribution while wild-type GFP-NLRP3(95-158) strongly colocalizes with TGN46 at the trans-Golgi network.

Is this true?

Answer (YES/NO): NO